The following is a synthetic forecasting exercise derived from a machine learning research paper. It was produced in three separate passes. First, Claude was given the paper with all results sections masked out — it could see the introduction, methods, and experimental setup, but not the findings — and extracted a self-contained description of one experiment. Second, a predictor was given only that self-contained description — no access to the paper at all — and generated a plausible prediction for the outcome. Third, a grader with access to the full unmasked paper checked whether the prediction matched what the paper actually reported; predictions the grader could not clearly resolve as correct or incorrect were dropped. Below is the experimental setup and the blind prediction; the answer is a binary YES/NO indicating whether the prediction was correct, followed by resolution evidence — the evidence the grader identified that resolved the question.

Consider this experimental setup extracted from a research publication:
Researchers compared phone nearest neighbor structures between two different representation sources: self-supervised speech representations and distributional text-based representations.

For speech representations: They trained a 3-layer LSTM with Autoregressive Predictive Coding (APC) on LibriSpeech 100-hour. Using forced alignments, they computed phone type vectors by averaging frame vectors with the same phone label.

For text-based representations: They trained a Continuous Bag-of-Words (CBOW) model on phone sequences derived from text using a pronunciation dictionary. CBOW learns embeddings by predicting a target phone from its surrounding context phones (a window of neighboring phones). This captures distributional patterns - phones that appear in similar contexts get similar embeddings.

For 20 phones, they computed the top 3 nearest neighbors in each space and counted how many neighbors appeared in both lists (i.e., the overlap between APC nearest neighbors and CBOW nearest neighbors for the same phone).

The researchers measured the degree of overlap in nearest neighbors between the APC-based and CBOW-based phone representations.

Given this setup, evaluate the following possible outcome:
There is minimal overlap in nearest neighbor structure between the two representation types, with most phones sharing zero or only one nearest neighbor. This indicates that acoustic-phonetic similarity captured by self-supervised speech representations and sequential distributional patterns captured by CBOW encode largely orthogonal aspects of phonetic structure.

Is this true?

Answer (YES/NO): NO